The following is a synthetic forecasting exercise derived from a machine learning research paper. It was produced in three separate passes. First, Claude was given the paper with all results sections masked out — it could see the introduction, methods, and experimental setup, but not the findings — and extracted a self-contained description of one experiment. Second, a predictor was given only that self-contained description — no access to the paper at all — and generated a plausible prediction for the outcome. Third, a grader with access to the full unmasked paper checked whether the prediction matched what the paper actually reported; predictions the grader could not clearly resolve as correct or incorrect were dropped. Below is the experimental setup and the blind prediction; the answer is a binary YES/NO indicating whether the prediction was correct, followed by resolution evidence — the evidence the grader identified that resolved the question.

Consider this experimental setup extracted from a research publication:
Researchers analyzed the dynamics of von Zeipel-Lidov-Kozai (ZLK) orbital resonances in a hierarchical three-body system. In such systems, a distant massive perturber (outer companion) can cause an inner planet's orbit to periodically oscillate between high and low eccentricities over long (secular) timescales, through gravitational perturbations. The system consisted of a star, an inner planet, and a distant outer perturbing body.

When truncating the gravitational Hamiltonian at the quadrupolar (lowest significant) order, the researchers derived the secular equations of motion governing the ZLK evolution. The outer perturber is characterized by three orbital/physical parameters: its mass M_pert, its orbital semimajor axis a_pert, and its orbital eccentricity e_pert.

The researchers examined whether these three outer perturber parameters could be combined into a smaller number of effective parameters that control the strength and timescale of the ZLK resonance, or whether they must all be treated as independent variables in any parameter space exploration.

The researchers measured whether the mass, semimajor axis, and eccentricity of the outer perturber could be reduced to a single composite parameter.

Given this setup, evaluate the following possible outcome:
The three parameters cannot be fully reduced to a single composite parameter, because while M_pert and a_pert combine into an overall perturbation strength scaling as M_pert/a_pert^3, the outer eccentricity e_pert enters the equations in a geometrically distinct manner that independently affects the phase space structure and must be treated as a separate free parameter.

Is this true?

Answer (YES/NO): NO